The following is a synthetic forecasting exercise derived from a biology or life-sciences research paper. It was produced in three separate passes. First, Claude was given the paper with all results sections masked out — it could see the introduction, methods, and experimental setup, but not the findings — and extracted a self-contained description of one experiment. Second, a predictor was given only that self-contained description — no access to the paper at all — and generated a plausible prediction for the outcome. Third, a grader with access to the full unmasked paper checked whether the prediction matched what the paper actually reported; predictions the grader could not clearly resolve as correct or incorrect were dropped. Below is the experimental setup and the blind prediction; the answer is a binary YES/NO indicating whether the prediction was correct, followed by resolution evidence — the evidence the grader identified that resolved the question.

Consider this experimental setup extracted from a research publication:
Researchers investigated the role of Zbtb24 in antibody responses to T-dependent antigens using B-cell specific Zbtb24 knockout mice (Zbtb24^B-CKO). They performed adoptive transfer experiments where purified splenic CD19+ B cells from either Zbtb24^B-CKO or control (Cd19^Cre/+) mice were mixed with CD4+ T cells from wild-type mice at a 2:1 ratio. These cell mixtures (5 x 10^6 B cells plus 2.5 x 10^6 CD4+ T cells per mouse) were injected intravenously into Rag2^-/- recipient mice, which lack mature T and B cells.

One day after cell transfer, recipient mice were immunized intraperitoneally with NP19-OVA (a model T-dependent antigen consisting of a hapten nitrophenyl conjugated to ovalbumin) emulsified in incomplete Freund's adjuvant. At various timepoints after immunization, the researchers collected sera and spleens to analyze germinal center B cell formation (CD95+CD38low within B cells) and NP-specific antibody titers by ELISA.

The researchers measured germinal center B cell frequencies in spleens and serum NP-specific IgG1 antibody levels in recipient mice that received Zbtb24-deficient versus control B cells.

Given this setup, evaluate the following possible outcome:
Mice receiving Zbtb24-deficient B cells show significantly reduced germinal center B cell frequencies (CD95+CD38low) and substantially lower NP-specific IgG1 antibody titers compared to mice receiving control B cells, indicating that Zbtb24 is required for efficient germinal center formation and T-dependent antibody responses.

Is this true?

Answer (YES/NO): NO